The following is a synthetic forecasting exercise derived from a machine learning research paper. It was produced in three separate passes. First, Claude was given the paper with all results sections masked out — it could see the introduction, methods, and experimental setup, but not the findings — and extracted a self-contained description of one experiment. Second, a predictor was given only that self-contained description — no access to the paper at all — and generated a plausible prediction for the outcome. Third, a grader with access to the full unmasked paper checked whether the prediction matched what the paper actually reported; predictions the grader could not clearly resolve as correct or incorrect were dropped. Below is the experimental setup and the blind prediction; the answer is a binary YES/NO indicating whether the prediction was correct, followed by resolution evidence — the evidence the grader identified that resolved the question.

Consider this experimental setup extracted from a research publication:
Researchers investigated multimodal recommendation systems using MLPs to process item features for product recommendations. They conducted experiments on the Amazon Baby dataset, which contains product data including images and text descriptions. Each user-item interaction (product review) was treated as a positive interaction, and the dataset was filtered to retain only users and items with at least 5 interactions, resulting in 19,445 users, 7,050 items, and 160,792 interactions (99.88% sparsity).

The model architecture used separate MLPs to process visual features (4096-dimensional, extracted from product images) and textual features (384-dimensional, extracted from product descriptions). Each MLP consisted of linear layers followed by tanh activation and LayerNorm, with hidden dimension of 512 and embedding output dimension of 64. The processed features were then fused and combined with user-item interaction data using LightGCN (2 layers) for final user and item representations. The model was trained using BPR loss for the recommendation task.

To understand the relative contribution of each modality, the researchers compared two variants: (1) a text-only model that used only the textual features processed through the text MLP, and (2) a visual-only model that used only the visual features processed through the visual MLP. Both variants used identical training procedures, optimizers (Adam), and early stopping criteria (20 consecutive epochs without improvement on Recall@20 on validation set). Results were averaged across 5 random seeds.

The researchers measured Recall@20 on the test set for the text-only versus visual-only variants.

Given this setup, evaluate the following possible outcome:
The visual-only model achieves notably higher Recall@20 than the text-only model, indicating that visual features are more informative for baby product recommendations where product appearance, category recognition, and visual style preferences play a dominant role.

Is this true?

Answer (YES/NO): NO